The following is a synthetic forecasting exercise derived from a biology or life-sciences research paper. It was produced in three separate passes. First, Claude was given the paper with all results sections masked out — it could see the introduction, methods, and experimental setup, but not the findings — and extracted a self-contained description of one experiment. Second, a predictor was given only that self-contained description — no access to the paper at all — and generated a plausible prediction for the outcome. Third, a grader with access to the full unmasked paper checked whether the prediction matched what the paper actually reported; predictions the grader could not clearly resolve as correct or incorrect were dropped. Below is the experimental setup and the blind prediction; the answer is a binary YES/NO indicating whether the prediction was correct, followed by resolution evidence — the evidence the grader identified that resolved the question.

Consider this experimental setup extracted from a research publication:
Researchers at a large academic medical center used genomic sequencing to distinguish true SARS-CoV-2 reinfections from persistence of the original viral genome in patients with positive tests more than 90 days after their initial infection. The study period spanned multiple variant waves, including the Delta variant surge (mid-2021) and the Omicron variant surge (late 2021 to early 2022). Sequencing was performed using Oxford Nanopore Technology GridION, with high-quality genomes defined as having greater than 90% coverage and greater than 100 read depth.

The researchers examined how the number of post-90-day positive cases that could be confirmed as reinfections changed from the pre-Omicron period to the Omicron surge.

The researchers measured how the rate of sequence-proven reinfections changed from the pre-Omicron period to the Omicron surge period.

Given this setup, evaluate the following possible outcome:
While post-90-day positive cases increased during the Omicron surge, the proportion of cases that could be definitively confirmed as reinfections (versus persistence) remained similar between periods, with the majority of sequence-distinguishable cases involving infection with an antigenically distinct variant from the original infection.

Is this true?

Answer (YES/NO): NO